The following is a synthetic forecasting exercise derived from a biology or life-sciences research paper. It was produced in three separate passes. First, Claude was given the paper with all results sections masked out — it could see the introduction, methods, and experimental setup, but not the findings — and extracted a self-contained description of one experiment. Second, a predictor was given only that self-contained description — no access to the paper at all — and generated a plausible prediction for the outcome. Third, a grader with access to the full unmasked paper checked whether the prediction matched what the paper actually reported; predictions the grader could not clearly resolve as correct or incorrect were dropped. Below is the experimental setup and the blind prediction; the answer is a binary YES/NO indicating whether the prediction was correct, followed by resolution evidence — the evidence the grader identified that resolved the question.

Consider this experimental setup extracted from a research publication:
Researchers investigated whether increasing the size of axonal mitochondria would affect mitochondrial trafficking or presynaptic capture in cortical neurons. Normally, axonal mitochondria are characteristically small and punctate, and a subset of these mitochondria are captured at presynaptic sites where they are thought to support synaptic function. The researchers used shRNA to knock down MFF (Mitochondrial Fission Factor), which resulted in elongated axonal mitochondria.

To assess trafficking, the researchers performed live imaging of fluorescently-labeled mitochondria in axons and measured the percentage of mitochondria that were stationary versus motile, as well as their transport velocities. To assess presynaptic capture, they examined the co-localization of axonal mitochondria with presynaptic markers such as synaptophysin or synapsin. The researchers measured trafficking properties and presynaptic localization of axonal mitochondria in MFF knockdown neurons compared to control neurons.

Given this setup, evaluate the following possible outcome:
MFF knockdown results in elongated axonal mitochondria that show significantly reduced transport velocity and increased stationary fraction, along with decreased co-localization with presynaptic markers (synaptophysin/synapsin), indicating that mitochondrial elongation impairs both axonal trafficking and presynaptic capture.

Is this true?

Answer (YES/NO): NO